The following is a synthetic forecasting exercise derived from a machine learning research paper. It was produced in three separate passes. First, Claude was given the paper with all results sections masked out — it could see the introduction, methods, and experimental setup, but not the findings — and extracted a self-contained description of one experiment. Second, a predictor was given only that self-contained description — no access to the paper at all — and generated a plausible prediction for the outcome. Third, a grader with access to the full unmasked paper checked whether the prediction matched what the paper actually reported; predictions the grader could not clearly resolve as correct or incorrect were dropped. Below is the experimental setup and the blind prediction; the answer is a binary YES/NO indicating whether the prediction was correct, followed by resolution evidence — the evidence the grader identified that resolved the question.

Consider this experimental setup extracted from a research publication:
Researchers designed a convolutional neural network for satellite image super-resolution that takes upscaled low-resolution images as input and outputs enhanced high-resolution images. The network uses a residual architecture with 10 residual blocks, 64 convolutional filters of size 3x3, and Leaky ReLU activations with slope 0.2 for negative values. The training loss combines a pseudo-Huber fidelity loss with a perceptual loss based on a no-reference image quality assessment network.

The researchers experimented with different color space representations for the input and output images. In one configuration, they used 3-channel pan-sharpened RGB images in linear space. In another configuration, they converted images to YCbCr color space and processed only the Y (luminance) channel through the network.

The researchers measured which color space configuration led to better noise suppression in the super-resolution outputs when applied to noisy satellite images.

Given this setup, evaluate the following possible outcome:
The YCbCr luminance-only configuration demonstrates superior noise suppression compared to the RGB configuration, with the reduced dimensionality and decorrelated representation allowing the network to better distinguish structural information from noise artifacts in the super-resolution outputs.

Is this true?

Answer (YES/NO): NO